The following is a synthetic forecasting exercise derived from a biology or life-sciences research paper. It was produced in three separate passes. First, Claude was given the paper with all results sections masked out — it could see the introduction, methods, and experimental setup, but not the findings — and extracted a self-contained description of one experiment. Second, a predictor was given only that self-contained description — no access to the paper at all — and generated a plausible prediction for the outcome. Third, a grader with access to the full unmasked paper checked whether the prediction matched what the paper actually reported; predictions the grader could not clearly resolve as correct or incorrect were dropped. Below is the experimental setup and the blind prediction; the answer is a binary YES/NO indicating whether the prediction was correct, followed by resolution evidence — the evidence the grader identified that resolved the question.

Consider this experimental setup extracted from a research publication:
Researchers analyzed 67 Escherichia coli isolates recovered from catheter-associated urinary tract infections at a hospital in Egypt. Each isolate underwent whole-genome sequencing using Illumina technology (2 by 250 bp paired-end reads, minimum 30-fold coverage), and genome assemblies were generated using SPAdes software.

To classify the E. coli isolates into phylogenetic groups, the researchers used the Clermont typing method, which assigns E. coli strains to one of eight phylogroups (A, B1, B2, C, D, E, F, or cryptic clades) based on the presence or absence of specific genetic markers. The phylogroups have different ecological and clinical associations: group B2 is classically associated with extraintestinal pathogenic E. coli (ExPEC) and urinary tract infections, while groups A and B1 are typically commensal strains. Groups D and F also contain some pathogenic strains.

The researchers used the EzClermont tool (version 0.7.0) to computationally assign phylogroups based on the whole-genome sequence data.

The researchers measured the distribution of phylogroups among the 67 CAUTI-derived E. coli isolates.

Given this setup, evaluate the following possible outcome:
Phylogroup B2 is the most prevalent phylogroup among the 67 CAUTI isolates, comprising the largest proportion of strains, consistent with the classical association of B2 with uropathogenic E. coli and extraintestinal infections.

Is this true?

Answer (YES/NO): YES